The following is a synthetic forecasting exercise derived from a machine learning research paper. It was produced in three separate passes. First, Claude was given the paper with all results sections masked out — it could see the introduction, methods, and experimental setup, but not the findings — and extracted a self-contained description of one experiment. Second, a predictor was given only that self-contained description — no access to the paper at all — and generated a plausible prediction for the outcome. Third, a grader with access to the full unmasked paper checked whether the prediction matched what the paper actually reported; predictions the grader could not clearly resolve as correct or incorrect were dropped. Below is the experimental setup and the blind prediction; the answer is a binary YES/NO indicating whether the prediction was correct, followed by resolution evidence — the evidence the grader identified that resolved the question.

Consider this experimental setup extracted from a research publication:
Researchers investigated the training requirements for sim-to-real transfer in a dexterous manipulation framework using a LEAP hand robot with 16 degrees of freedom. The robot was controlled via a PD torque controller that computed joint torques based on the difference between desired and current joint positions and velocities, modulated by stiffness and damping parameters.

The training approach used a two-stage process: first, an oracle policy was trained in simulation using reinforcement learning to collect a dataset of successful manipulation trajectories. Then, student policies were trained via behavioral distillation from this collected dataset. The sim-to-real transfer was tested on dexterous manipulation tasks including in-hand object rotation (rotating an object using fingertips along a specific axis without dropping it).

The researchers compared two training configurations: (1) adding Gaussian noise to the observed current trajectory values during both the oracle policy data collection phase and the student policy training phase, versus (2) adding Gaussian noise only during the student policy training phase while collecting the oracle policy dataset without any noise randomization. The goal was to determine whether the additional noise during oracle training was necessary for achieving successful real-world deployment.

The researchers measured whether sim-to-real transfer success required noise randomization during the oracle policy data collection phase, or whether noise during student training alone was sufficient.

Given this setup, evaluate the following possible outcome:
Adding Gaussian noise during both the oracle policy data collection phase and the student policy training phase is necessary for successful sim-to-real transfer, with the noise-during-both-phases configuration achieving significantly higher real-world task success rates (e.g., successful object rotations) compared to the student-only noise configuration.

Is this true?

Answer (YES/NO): NO